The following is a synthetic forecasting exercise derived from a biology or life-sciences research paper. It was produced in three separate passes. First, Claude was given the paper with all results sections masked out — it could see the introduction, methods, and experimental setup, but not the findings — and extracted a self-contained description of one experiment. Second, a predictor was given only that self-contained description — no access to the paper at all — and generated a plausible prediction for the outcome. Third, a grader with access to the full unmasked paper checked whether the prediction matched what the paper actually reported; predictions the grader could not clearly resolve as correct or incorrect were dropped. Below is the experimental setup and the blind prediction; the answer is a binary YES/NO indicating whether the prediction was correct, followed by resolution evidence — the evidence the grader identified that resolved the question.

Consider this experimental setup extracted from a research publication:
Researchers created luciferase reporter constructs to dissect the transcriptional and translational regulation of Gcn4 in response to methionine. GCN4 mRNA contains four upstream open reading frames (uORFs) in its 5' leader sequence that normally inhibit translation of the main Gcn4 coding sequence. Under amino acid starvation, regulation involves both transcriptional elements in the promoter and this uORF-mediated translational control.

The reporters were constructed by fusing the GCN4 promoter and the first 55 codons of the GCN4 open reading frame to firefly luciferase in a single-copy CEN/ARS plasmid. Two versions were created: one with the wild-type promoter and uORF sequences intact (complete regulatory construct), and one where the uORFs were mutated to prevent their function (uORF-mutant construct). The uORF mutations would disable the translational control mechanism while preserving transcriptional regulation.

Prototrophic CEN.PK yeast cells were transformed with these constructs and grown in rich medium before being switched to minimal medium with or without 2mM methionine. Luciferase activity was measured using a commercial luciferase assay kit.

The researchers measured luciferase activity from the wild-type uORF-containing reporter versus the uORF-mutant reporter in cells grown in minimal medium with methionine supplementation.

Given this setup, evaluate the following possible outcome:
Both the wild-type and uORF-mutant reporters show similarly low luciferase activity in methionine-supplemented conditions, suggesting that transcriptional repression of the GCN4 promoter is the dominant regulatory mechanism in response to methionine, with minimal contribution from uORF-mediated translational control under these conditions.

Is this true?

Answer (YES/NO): NO